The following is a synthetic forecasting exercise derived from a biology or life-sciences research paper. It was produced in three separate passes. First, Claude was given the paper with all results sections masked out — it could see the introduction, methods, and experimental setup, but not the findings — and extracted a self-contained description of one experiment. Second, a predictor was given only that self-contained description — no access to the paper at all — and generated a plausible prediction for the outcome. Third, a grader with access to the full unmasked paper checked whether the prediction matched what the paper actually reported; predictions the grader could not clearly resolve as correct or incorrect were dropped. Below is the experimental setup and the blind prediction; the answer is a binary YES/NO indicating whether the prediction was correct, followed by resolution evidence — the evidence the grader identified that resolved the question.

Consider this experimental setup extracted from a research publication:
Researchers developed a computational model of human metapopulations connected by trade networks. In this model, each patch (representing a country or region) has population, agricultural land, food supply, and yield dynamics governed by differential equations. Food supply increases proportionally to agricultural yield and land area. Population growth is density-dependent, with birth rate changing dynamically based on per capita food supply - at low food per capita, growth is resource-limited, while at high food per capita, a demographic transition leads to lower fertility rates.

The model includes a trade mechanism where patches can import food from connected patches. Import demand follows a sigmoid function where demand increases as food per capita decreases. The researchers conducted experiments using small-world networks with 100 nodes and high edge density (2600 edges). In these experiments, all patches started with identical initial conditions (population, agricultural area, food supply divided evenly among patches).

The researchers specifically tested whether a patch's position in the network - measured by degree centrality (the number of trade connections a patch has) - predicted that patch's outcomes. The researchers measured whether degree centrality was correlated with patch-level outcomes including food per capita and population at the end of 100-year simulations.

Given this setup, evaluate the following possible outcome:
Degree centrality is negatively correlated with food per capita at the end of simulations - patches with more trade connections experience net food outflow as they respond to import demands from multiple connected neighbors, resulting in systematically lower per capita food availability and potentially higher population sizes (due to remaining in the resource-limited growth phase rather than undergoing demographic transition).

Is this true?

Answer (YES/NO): NO